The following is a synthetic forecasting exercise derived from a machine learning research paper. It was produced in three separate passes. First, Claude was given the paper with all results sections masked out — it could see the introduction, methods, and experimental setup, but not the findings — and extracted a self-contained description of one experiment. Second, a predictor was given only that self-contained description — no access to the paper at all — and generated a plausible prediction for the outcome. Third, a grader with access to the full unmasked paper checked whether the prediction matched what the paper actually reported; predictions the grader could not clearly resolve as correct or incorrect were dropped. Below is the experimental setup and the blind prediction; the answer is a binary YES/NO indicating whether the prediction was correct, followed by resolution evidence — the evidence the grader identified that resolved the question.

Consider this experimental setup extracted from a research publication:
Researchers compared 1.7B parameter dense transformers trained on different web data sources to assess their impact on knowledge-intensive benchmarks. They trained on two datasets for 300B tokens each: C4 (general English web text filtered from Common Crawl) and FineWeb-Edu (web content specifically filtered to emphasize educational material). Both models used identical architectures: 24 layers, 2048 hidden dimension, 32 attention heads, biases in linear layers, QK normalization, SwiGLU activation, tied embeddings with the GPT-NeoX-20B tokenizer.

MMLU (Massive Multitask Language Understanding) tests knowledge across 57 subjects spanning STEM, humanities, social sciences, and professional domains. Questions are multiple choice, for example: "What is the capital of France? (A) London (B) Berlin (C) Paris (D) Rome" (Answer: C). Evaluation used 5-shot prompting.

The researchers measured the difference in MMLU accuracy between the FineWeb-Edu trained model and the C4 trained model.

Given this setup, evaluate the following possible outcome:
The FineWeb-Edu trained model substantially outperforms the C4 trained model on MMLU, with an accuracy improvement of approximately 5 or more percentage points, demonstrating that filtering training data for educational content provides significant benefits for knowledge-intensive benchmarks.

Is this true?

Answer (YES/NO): NO